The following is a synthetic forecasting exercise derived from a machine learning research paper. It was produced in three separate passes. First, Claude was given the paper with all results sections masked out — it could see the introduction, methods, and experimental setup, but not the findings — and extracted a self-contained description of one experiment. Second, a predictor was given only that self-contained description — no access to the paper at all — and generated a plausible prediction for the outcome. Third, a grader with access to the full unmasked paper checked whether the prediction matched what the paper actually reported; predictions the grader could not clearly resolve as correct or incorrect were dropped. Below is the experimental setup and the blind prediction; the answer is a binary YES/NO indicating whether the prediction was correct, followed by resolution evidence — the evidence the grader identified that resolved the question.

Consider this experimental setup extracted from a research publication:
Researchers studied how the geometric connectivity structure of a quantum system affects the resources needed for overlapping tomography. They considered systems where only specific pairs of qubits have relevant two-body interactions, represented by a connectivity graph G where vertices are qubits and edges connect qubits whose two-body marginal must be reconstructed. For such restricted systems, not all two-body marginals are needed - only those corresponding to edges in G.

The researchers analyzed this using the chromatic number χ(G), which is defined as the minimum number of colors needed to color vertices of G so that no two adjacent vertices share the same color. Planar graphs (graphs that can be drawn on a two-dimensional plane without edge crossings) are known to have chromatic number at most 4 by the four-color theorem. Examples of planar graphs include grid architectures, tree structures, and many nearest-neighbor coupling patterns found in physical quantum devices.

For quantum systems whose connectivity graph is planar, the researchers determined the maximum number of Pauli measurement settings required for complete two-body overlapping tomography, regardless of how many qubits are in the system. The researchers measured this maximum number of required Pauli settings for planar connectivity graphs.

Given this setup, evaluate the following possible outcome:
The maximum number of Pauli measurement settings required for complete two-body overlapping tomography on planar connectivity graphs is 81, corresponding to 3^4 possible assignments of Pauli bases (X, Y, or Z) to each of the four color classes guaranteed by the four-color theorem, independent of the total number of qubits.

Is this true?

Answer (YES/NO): NO